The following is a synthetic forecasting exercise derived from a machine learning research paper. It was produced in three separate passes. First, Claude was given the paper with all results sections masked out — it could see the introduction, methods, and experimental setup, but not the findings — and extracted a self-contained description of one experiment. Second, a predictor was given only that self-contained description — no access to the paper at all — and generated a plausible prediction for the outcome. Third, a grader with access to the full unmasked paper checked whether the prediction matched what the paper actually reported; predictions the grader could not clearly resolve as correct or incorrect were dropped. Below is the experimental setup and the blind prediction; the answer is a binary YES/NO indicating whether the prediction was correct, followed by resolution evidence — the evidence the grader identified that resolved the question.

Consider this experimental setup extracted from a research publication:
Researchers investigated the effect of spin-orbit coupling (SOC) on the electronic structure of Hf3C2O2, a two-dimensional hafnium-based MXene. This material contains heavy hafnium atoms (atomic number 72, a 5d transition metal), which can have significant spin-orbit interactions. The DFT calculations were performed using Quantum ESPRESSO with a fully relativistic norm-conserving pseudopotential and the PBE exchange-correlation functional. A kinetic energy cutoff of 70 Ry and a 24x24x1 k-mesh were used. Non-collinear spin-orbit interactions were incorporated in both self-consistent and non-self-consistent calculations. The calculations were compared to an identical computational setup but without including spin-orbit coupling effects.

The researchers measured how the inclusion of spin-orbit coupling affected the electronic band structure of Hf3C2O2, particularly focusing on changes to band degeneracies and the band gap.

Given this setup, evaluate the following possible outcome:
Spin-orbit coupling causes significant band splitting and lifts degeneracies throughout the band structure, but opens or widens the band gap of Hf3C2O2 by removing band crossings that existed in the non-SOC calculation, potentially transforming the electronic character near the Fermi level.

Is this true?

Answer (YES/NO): NO